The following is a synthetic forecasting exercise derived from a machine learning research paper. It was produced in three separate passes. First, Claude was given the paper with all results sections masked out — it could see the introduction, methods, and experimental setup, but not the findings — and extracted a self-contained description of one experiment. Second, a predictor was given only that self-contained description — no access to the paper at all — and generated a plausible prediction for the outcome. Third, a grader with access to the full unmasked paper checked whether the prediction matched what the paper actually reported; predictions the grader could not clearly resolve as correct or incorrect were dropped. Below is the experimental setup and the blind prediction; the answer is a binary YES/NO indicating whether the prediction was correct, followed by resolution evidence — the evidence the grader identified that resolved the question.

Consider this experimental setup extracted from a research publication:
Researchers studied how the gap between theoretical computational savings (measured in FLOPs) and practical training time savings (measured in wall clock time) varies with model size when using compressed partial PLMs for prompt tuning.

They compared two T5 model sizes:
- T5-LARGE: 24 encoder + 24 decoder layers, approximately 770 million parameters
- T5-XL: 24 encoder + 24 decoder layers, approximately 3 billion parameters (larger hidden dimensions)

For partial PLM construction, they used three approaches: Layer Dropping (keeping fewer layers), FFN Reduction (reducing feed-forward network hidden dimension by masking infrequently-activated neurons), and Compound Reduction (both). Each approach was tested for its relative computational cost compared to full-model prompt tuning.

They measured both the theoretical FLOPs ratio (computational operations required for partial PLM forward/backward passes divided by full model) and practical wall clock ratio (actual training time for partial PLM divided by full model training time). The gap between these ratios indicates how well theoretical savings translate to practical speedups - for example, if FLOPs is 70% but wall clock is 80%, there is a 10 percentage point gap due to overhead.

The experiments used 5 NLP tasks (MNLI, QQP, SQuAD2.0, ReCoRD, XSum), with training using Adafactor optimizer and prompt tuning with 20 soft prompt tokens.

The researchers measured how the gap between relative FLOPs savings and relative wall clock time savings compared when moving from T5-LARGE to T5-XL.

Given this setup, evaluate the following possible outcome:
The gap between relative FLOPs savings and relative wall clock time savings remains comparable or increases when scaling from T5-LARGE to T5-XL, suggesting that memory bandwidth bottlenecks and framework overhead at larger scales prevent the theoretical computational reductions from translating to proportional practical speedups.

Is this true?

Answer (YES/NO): NO